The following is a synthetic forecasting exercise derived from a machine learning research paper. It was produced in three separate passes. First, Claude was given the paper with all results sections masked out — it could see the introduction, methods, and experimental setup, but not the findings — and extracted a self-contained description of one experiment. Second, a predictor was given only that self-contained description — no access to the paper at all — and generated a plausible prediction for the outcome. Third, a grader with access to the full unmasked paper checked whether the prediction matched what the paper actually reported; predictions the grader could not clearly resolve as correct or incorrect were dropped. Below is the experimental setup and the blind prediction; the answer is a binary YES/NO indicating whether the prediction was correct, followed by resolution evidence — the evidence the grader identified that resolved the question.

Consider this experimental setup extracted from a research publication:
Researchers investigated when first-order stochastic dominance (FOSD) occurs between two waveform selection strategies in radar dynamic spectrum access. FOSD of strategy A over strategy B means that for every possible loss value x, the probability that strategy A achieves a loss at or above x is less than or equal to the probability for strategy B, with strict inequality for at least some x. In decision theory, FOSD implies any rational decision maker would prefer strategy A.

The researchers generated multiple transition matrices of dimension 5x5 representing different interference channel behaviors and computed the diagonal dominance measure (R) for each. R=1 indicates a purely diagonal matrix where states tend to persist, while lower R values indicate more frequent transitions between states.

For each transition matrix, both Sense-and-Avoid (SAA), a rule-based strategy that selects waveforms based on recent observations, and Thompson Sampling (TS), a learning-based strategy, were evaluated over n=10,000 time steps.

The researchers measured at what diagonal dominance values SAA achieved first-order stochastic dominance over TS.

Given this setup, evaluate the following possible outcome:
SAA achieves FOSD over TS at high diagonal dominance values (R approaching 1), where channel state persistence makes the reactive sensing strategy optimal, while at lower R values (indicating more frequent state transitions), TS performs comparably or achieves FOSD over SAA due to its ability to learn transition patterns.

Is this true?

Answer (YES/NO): YES